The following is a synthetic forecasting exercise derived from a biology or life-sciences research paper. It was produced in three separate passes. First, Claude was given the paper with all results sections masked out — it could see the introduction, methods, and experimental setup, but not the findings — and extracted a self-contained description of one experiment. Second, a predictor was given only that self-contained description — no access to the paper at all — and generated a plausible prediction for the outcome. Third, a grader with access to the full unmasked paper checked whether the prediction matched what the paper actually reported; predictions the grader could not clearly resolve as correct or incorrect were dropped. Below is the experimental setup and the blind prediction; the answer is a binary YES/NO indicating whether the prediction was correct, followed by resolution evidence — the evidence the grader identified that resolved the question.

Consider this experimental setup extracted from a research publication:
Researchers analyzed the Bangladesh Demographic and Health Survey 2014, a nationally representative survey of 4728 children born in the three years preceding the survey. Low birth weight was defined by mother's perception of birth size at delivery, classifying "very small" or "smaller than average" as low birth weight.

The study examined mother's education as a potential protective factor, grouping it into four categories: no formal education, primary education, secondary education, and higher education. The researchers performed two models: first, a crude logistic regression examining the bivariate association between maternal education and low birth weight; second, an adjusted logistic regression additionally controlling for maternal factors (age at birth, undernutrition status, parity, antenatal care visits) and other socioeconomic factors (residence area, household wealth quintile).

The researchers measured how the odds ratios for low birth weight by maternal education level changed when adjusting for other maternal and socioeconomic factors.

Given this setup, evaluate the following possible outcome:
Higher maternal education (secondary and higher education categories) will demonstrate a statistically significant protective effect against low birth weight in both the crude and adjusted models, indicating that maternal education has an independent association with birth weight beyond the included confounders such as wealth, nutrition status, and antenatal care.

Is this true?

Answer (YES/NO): NO